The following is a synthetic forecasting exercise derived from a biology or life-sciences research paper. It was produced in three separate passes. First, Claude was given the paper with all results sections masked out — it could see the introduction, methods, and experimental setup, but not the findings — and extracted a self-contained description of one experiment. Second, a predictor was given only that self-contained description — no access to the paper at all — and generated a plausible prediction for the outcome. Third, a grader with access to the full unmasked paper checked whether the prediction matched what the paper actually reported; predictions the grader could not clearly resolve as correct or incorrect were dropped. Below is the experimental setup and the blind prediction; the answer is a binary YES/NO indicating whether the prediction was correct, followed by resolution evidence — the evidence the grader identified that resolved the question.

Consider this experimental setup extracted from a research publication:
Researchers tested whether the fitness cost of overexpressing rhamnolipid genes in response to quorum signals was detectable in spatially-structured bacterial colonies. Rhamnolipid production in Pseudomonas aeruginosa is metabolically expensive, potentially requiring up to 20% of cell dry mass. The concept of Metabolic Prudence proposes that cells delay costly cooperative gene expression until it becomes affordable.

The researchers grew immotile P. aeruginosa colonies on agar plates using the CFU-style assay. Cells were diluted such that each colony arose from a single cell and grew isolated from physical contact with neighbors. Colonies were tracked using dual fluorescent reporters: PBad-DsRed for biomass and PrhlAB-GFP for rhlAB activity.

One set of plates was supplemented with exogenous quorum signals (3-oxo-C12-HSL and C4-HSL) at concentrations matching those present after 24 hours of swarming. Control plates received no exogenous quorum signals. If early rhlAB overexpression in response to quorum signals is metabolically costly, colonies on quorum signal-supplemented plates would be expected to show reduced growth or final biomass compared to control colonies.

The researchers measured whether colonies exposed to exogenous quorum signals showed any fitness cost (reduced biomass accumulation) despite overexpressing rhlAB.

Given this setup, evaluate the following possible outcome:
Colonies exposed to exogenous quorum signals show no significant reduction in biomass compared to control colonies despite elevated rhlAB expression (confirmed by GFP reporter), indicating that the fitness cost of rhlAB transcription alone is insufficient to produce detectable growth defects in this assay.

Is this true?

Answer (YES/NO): YES